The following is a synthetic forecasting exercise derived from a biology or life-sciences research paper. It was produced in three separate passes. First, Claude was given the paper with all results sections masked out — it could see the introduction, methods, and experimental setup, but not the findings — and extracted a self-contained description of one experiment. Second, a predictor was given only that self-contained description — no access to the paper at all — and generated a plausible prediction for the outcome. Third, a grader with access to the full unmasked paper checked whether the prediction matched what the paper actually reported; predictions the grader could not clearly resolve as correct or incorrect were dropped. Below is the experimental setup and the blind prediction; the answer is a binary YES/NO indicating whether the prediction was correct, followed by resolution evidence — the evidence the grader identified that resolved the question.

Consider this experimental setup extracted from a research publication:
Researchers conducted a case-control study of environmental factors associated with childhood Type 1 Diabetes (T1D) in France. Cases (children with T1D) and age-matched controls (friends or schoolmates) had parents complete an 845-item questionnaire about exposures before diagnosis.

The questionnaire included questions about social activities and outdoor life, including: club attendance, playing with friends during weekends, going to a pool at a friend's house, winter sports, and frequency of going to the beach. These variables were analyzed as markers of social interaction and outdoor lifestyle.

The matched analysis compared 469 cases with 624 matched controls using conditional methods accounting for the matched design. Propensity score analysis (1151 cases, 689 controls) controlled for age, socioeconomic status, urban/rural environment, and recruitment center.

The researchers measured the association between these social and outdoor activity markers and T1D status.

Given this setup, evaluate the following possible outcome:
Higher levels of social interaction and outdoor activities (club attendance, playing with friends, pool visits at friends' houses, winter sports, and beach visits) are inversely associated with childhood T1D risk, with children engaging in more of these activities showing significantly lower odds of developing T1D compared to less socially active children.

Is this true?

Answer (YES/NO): YES